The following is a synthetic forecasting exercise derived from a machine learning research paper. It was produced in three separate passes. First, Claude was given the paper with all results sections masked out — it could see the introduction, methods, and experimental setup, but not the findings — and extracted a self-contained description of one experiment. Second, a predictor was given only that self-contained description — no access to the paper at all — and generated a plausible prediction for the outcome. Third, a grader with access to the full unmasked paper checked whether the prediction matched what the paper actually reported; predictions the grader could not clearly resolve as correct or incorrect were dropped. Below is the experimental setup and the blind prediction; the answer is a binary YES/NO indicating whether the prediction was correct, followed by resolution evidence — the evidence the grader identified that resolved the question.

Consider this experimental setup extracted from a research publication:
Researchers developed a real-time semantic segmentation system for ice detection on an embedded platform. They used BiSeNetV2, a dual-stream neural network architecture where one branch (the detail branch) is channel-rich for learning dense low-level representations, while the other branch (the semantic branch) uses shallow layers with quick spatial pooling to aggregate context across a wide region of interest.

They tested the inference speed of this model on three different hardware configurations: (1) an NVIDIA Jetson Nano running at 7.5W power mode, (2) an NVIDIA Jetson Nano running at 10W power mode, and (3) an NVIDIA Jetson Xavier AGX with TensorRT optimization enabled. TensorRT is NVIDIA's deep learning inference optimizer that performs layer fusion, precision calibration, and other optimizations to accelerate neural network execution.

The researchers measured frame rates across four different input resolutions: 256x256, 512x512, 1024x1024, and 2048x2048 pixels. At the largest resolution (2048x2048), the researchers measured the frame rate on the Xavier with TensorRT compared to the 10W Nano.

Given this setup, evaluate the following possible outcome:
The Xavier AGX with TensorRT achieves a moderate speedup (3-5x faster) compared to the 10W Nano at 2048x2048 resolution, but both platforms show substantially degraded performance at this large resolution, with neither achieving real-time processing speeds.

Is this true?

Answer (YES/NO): NO